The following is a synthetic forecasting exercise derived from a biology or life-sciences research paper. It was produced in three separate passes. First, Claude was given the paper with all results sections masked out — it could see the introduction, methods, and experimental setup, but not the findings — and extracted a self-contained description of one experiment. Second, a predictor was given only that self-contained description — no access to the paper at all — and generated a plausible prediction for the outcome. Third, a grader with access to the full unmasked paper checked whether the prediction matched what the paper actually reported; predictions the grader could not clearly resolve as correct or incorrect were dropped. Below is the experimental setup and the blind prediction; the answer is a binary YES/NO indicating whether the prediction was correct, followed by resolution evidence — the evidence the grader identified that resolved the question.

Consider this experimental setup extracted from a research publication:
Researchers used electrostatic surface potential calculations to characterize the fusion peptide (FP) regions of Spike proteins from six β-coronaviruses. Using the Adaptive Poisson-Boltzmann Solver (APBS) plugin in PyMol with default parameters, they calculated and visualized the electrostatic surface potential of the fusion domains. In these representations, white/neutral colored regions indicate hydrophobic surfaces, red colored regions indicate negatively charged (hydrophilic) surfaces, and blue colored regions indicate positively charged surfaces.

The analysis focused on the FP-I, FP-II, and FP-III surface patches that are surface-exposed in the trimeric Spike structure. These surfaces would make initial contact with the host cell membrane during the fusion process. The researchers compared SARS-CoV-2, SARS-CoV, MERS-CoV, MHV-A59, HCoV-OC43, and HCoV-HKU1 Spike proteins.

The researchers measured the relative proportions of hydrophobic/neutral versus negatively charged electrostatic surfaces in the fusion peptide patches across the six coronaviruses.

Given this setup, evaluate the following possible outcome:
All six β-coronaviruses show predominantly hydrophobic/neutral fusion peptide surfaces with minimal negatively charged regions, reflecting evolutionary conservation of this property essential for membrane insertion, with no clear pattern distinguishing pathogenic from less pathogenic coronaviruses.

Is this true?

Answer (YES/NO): NO